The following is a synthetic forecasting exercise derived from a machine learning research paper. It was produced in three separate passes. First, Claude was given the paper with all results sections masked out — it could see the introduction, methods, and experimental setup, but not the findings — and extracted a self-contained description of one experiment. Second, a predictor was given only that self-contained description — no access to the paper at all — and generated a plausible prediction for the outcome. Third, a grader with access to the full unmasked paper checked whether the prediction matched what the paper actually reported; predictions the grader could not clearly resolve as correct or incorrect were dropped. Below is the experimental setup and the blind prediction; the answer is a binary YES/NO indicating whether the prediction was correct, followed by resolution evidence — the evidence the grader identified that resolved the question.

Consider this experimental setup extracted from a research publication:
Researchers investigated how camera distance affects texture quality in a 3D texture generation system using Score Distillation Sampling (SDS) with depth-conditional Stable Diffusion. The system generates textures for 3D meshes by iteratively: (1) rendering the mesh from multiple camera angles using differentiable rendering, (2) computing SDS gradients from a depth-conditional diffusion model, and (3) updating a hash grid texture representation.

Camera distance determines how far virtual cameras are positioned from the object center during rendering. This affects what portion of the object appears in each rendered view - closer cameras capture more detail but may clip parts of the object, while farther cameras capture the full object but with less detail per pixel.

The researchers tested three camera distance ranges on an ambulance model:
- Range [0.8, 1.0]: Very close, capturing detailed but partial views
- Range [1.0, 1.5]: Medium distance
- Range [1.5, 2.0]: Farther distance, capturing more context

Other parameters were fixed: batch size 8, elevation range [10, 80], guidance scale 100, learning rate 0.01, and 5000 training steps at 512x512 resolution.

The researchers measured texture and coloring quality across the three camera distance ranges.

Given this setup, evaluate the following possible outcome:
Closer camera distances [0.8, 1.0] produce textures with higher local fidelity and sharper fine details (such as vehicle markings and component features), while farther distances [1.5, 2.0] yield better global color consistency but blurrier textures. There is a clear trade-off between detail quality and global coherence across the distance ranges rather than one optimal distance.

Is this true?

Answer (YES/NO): NO